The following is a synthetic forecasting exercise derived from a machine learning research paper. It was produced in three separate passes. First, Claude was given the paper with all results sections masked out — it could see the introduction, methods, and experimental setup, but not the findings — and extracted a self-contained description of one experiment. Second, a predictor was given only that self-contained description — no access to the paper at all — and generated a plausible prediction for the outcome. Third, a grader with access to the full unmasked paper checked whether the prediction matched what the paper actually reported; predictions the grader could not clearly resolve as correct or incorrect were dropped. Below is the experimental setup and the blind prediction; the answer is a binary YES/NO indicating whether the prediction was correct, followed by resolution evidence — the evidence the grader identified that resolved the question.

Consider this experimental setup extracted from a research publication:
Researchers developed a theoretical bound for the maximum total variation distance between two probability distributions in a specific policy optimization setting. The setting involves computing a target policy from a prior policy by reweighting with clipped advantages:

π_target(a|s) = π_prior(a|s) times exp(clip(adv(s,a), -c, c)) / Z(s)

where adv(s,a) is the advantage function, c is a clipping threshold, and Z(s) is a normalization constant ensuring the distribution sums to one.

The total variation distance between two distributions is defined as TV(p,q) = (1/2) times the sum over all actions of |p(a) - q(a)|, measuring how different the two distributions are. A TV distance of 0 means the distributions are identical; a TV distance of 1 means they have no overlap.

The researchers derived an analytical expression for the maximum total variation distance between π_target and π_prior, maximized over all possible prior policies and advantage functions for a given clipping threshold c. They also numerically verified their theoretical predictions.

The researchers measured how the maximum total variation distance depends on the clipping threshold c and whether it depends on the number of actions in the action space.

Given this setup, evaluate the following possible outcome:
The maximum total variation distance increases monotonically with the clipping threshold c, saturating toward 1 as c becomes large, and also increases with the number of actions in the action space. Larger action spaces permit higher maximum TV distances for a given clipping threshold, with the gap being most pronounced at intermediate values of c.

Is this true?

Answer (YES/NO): NO